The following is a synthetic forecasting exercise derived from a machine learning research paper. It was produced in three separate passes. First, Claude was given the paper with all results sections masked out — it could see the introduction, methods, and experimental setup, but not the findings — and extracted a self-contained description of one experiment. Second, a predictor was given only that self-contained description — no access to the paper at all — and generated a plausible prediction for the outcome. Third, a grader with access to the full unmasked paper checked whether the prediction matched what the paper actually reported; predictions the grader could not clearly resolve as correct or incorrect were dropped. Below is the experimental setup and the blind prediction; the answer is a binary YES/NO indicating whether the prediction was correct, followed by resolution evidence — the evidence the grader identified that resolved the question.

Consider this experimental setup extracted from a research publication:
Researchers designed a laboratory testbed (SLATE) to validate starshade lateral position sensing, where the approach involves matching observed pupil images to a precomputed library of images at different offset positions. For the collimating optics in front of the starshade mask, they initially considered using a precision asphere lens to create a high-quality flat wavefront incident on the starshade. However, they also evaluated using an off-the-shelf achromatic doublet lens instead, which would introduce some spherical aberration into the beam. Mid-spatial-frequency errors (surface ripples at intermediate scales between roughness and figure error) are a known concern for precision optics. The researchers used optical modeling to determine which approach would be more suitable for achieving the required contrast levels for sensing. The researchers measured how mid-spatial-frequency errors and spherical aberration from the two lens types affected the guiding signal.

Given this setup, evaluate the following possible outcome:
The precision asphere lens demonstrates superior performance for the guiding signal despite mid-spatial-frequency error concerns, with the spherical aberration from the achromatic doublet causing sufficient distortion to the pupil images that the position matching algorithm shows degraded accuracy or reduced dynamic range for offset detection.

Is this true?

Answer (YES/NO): NO